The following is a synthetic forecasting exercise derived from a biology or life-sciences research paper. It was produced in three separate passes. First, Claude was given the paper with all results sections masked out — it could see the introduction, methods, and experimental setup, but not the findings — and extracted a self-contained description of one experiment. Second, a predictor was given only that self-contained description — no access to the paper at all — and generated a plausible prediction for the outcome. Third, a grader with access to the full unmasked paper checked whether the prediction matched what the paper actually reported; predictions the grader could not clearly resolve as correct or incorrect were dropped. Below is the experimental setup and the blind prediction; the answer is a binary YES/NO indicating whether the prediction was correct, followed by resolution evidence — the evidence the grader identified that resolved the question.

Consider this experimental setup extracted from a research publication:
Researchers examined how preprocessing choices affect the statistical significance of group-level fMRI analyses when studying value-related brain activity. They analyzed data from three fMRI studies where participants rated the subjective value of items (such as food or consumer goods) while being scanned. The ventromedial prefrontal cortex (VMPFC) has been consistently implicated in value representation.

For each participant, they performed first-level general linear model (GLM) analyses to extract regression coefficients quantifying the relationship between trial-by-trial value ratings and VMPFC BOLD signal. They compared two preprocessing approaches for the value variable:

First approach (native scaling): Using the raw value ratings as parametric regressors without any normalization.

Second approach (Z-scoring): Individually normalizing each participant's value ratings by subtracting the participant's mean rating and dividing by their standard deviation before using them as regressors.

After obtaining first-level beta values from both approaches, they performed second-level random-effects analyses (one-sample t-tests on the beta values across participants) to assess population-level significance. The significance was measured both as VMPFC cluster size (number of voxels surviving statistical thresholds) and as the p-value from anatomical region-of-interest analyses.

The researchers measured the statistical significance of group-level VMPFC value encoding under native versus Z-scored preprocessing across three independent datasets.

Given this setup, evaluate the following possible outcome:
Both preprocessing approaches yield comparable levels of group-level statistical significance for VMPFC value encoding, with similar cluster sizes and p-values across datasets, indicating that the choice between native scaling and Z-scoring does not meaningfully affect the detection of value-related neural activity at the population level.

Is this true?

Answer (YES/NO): NO